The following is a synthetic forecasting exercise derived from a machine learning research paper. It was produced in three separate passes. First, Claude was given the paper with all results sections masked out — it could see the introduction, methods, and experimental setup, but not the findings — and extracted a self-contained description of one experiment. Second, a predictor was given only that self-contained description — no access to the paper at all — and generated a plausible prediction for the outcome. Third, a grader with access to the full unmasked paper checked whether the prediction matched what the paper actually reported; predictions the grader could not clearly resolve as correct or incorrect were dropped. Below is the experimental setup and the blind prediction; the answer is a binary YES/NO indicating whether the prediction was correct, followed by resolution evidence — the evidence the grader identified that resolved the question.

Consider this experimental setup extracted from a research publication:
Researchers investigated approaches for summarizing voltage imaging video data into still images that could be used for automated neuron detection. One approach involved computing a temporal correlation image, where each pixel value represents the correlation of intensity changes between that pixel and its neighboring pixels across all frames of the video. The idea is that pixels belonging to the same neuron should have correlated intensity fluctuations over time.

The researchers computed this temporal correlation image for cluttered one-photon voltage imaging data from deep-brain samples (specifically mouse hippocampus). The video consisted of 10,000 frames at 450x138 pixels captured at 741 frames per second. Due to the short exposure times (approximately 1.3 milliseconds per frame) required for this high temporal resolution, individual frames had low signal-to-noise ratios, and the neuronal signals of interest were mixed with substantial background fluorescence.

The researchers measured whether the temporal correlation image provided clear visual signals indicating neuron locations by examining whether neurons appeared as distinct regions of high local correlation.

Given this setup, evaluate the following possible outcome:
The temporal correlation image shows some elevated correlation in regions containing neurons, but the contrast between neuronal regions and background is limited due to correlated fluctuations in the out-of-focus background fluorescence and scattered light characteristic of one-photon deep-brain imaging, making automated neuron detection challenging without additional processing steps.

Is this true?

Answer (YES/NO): NO